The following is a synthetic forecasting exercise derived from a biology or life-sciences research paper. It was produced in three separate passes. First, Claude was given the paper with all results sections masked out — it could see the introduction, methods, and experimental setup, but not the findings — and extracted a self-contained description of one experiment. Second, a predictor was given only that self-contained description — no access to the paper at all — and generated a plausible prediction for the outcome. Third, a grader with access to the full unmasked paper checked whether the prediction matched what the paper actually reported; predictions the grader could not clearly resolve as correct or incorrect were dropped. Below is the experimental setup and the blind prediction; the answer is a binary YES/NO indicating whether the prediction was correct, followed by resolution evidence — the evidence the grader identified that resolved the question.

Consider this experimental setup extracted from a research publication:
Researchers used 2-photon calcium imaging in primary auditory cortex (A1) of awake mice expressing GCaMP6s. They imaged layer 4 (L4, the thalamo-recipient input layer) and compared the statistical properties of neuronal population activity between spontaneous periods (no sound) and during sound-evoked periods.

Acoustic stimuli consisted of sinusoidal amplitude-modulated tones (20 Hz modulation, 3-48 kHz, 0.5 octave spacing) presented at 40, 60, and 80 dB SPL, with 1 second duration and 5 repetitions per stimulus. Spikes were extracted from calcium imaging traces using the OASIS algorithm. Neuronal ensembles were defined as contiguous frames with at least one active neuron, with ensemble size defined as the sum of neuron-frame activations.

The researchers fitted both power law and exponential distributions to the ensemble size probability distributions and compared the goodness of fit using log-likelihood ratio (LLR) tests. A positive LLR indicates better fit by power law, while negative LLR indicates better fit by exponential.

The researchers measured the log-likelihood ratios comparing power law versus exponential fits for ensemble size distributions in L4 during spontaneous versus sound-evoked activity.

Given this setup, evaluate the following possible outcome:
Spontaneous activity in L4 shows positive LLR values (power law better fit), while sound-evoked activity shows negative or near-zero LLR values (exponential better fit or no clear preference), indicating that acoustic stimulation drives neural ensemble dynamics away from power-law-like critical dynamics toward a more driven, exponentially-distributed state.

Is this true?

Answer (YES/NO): NO